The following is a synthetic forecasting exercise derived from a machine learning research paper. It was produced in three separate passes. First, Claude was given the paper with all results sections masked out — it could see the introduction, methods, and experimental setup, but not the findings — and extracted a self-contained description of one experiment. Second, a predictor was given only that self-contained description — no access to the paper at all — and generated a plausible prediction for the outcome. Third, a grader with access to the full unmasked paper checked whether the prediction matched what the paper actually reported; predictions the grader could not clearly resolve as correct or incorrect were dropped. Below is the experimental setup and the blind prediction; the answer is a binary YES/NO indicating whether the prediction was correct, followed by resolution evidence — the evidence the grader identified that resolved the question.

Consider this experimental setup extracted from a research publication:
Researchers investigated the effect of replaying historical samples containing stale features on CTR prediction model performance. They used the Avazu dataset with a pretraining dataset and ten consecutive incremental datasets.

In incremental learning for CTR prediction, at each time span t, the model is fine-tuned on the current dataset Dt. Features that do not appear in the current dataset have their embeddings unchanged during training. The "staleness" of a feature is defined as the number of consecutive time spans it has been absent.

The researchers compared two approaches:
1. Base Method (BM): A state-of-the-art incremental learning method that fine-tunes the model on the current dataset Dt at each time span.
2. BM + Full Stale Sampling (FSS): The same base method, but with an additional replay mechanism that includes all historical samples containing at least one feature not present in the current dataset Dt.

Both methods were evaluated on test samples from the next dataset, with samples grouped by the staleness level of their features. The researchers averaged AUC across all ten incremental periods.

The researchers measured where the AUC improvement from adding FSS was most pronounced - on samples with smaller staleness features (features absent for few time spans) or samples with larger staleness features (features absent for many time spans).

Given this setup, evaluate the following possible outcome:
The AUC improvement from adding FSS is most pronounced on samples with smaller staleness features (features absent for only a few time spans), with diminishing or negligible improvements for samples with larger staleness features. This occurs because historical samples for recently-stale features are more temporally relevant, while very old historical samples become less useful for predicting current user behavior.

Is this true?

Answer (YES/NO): YES